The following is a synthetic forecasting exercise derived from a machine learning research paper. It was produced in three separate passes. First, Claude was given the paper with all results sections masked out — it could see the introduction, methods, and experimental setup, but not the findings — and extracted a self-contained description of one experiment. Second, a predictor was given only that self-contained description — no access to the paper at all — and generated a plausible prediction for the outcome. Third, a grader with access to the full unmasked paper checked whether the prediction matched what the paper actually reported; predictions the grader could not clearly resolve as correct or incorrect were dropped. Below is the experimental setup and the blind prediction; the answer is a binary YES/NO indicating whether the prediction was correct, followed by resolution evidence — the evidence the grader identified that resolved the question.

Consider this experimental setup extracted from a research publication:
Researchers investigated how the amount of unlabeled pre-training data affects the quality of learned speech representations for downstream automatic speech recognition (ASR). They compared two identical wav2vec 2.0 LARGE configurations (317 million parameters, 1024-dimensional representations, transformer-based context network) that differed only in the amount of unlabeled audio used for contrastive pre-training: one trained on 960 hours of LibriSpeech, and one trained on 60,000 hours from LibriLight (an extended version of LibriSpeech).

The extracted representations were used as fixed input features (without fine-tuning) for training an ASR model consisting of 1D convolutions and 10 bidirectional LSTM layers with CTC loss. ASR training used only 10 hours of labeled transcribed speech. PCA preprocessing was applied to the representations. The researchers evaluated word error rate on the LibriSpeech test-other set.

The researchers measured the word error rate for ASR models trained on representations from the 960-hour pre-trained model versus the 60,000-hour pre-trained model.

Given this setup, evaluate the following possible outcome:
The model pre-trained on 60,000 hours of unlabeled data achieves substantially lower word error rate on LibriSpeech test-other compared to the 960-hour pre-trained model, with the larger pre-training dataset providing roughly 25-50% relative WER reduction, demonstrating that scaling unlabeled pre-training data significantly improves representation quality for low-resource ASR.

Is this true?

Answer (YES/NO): NO